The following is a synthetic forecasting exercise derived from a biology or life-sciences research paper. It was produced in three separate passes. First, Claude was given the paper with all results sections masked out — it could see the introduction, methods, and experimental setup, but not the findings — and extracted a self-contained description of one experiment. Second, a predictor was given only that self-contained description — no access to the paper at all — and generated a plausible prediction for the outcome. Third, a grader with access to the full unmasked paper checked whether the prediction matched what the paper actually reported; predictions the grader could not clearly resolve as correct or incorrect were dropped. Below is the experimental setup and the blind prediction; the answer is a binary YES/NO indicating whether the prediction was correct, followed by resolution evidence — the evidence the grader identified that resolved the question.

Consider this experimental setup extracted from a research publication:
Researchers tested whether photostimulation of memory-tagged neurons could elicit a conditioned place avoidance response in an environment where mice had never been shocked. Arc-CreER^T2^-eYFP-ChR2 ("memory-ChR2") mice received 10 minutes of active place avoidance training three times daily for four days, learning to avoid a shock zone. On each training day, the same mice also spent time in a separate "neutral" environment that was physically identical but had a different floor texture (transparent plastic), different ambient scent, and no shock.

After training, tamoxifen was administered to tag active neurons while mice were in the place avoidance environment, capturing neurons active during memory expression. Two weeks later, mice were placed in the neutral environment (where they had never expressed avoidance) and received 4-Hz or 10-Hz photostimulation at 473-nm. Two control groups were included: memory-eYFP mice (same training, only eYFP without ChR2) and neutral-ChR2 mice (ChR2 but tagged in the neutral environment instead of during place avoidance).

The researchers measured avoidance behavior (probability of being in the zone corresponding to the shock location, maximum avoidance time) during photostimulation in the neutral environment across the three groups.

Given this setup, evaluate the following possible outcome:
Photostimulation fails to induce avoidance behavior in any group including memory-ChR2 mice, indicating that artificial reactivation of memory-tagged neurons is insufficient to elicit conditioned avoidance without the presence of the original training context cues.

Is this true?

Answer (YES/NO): NO